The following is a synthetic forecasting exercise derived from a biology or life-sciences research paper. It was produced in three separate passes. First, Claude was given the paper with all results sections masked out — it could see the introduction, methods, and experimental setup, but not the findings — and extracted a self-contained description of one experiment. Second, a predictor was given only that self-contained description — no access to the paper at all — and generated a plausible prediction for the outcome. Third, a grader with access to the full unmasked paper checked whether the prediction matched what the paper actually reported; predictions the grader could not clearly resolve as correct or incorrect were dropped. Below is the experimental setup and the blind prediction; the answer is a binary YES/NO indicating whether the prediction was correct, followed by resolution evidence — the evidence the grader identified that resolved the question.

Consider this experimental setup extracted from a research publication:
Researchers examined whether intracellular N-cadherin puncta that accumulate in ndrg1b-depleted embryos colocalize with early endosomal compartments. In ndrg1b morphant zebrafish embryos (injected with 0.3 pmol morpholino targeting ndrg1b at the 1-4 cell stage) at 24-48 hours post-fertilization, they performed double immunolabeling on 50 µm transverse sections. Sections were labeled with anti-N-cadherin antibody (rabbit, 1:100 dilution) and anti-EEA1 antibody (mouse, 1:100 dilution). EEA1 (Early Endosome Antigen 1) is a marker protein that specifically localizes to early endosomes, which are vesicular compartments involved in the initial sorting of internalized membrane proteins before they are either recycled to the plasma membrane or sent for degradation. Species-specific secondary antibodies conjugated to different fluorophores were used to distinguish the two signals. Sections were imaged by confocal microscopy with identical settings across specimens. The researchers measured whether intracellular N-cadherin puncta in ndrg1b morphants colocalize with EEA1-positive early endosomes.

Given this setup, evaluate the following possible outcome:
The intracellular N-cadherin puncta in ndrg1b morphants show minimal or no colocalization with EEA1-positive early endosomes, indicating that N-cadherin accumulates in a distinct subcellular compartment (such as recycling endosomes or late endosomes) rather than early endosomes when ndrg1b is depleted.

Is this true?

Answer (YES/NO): NO